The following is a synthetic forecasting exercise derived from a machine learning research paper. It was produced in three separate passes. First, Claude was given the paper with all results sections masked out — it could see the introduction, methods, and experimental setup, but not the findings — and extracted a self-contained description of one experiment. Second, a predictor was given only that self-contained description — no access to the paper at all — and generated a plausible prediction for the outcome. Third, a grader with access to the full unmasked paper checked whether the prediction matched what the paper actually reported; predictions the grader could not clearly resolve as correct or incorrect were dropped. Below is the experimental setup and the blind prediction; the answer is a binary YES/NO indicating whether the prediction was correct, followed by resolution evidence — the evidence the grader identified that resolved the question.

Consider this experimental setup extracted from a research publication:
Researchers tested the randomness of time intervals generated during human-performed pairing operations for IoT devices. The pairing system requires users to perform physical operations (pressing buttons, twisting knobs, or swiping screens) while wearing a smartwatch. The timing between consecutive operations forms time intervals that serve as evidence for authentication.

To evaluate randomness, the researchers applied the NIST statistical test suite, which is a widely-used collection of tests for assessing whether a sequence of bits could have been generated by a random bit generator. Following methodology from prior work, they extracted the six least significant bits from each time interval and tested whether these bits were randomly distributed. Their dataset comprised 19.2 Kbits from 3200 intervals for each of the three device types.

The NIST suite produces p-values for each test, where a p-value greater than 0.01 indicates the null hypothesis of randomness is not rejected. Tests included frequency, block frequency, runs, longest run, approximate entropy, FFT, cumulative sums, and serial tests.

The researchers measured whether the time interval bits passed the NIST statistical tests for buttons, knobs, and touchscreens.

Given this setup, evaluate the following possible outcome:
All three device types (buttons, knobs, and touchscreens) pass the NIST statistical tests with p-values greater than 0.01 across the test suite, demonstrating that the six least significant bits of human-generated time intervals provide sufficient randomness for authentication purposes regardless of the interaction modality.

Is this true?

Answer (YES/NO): YES